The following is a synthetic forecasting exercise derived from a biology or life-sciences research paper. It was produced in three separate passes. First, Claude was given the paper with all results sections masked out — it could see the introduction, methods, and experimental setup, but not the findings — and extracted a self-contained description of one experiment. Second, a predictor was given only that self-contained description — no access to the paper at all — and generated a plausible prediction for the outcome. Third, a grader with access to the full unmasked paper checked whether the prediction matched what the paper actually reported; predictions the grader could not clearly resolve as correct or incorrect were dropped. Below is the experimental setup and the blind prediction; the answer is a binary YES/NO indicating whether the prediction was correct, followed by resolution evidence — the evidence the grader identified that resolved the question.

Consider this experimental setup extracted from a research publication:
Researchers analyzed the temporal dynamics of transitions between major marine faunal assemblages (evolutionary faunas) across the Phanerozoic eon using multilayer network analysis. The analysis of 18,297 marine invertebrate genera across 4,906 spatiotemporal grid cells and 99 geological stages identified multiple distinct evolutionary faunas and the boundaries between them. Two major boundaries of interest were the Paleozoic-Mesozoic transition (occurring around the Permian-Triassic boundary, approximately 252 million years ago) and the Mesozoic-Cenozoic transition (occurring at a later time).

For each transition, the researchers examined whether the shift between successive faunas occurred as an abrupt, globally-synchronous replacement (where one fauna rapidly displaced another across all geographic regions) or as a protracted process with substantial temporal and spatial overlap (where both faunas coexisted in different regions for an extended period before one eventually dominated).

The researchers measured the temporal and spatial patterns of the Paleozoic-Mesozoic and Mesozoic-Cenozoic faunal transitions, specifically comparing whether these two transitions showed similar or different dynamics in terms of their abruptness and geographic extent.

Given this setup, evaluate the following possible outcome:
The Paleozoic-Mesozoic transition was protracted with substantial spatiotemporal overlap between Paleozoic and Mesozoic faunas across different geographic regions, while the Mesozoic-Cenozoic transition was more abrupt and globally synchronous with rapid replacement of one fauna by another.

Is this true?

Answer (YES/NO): NO